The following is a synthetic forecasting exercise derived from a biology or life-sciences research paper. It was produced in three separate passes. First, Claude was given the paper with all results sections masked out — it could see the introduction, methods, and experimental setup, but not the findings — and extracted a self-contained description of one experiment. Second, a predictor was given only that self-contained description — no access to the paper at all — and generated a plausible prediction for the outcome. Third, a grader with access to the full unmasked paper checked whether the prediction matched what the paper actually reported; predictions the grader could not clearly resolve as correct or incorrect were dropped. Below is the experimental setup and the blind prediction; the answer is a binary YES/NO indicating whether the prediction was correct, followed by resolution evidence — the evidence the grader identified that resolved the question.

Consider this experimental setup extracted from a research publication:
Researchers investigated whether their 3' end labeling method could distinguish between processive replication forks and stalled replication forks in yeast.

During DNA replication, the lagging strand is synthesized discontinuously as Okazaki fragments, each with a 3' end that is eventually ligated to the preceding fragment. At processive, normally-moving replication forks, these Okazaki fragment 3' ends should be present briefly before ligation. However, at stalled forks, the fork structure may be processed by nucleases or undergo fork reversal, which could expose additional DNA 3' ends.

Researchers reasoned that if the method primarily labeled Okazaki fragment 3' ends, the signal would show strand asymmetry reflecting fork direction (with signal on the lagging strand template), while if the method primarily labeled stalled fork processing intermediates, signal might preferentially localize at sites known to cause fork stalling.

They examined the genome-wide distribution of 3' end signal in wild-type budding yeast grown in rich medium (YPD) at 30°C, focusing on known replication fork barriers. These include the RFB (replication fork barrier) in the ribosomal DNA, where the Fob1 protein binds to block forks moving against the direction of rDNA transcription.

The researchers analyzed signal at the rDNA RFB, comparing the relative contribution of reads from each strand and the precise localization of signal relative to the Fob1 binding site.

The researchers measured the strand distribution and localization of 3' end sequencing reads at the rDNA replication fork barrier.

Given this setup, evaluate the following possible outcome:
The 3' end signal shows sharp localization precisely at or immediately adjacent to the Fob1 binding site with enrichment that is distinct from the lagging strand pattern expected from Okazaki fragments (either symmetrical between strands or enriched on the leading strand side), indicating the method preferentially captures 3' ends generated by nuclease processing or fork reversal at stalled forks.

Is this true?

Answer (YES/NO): YES